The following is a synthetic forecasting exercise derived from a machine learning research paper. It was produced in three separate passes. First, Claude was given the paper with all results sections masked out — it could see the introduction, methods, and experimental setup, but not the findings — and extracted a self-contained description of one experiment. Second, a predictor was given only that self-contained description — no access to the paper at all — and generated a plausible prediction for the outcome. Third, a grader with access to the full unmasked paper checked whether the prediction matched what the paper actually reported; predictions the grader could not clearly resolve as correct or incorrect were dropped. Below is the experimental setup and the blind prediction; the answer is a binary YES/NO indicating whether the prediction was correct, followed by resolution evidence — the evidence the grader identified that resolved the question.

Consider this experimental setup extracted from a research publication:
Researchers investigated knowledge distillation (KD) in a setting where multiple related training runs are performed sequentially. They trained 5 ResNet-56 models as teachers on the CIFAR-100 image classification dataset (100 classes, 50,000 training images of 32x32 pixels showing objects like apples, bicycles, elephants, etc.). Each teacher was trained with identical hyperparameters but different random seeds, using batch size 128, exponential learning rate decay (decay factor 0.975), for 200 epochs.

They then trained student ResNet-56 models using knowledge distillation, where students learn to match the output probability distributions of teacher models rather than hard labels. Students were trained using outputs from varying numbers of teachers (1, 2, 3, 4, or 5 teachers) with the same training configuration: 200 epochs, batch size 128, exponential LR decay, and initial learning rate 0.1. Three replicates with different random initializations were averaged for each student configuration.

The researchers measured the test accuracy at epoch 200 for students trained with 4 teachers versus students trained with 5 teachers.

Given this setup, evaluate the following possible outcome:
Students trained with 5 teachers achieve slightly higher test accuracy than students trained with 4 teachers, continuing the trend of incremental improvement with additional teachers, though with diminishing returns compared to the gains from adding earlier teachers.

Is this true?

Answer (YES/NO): NO